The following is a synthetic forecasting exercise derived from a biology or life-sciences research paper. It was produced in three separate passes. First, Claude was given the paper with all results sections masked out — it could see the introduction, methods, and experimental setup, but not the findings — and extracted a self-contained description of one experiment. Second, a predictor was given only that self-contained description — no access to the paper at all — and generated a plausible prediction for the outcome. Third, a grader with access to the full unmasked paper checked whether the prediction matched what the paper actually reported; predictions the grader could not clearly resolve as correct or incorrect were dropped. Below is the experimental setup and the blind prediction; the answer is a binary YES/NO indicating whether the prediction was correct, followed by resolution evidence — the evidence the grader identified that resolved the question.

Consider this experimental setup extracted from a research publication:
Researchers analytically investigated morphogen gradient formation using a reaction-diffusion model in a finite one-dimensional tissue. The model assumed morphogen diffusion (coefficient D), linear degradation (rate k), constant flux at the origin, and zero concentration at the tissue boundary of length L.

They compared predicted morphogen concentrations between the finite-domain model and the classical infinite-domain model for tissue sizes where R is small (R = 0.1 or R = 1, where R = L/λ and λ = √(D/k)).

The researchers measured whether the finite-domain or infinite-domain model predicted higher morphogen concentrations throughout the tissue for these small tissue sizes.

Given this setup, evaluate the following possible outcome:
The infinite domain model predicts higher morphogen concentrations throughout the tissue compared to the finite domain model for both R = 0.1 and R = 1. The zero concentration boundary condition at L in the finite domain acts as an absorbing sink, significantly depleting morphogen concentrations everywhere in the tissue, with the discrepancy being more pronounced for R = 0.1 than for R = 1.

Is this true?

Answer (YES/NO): YES